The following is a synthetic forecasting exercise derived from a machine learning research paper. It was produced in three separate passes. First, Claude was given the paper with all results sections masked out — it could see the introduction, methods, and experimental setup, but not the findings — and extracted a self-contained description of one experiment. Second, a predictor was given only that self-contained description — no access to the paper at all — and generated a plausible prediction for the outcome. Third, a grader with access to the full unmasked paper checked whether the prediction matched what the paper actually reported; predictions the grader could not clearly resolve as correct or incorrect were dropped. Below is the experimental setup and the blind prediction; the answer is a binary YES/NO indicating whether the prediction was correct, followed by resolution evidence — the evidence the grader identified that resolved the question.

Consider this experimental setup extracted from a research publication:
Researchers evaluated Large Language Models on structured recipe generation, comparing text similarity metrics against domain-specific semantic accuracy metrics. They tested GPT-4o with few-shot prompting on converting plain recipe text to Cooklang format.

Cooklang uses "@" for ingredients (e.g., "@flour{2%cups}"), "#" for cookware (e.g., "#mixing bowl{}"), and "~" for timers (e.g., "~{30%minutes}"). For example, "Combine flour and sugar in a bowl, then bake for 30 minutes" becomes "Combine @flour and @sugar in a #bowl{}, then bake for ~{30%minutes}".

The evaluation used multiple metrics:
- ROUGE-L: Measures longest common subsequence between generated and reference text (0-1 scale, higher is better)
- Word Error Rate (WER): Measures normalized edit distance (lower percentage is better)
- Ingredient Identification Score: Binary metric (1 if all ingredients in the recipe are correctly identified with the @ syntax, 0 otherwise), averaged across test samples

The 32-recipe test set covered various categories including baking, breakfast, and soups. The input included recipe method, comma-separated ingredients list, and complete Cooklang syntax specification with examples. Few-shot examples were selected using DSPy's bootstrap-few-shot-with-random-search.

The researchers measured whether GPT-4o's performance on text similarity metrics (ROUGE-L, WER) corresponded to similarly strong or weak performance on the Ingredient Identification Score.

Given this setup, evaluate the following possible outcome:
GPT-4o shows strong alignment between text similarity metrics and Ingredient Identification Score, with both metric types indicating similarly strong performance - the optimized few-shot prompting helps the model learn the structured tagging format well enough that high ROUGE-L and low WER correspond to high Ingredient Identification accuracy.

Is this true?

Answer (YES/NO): NO